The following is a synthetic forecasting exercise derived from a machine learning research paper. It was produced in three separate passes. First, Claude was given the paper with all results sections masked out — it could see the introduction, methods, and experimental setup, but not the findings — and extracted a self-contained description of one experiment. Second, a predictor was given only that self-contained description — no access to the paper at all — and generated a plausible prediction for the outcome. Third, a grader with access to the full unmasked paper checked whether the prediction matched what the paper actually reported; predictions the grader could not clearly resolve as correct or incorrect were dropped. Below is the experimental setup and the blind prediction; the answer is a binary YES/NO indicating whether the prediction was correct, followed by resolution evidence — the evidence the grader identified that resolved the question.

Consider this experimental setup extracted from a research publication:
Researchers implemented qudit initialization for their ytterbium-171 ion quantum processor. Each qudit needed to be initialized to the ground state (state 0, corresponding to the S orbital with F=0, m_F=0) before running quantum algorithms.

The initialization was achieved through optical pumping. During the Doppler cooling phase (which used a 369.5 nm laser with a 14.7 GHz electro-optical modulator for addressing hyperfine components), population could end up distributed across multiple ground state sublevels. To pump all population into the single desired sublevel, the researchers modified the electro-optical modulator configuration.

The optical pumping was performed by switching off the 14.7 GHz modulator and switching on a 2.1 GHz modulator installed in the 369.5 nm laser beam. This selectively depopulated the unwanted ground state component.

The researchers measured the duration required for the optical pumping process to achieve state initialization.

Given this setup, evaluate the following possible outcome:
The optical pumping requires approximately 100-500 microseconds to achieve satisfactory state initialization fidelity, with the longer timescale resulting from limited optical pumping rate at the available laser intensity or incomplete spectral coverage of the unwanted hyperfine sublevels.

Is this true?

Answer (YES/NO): NO